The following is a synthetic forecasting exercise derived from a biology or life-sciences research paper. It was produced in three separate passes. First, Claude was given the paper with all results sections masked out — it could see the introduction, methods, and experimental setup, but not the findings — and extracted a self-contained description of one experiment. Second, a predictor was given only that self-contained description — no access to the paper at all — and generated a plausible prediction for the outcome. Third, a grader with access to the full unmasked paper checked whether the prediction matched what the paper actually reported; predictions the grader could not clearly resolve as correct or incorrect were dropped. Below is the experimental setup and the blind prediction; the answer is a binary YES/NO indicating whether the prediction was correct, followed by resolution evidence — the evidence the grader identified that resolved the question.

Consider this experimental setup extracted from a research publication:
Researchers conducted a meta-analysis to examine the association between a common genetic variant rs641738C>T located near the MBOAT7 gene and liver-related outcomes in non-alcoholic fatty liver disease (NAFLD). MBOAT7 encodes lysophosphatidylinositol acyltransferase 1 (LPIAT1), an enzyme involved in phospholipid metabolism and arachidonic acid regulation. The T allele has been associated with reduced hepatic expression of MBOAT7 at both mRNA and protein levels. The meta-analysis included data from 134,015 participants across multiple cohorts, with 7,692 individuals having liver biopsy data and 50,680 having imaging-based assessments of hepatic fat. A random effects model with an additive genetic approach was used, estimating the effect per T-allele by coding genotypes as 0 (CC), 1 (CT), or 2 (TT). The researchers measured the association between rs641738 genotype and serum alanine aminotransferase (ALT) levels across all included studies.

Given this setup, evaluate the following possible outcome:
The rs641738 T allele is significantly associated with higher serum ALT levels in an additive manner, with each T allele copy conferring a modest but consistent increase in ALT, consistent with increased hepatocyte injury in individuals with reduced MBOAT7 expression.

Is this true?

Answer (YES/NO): NO